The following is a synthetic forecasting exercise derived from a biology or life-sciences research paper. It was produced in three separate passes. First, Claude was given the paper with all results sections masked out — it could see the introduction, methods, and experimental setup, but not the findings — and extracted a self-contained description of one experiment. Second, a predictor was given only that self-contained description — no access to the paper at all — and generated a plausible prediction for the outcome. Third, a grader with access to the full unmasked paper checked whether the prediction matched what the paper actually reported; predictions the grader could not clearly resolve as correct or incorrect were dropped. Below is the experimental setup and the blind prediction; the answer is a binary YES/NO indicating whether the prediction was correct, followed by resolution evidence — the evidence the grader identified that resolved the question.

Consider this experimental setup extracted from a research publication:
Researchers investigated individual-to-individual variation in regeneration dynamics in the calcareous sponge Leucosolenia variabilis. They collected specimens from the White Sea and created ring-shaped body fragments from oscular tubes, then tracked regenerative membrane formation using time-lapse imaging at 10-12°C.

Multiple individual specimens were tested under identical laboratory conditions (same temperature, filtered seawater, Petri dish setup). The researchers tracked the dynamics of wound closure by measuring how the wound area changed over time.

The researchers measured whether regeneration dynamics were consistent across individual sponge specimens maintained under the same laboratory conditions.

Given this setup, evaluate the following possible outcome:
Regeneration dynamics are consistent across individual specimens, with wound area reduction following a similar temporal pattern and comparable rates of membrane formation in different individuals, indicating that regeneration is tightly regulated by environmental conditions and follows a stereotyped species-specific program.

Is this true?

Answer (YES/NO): NO